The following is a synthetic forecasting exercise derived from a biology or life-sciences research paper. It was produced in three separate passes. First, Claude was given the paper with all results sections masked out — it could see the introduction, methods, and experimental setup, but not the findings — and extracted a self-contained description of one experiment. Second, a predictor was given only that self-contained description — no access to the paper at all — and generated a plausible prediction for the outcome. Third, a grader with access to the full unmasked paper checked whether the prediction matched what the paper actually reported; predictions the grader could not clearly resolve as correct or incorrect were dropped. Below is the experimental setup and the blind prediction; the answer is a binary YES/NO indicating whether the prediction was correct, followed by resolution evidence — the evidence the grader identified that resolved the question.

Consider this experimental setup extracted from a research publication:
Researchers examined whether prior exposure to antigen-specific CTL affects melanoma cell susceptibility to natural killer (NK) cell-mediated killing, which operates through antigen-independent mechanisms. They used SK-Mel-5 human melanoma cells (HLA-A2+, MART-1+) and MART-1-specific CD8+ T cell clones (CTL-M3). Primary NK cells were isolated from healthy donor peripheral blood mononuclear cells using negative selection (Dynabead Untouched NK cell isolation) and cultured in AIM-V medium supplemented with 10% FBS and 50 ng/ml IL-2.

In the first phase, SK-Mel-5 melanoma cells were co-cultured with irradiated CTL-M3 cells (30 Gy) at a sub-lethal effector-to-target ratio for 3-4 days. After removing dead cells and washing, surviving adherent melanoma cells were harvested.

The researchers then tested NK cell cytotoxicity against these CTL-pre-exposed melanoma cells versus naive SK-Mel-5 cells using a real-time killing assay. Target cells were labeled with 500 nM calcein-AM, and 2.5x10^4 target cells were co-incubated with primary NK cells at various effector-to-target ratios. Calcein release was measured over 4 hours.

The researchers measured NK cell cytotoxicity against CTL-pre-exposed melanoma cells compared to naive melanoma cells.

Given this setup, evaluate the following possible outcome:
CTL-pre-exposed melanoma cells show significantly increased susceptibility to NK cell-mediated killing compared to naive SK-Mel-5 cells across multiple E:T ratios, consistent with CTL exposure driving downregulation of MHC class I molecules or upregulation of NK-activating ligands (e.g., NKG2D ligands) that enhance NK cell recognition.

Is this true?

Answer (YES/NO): NO